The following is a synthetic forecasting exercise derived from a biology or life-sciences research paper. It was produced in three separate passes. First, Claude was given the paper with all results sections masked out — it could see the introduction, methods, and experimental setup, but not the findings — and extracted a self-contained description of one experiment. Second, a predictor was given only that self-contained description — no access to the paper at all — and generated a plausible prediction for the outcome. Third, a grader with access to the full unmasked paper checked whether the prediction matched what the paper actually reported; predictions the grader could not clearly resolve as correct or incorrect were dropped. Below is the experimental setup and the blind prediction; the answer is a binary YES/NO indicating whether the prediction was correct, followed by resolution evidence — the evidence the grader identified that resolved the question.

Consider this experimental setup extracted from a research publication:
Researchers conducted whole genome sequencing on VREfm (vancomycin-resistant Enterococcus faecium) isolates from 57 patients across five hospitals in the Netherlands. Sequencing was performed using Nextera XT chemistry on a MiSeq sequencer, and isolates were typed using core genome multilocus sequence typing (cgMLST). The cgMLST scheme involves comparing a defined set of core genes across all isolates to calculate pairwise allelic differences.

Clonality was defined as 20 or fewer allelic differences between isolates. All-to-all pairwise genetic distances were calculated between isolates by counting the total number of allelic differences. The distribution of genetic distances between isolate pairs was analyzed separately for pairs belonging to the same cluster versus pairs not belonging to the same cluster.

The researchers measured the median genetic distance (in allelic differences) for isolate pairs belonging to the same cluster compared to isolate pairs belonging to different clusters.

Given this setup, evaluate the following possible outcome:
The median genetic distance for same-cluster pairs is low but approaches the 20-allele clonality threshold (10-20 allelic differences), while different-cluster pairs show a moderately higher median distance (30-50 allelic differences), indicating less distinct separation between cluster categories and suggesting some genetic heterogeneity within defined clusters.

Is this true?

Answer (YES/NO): NO